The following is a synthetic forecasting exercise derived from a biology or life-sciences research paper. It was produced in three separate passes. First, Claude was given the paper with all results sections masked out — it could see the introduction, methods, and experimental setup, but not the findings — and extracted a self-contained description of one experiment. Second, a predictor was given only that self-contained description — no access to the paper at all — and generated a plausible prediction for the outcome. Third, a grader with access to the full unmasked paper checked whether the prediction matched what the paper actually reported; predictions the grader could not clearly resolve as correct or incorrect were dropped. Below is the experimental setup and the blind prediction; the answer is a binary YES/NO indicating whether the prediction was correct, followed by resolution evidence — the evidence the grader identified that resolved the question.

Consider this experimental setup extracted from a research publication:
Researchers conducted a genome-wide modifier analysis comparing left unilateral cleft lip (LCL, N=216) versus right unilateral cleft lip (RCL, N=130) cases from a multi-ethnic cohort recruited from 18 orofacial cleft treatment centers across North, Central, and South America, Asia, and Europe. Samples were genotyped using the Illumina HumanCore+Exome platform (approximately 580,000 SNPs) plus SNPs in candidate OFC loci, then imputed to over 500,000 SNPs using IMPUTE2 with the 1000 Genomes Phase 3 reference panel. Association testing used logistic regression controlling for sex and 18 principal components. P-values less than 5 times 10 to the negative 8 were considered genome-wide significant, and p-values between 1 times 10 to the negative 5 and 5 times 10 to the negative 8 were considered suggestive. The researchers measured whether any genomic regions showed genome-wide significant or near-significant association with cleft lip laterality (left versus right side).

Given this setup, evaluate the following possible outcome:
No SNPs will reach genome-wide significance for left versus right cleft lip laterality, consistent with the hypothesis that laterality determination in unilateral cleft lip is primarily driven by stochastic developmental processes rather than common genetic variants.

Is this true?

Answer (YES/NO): NO